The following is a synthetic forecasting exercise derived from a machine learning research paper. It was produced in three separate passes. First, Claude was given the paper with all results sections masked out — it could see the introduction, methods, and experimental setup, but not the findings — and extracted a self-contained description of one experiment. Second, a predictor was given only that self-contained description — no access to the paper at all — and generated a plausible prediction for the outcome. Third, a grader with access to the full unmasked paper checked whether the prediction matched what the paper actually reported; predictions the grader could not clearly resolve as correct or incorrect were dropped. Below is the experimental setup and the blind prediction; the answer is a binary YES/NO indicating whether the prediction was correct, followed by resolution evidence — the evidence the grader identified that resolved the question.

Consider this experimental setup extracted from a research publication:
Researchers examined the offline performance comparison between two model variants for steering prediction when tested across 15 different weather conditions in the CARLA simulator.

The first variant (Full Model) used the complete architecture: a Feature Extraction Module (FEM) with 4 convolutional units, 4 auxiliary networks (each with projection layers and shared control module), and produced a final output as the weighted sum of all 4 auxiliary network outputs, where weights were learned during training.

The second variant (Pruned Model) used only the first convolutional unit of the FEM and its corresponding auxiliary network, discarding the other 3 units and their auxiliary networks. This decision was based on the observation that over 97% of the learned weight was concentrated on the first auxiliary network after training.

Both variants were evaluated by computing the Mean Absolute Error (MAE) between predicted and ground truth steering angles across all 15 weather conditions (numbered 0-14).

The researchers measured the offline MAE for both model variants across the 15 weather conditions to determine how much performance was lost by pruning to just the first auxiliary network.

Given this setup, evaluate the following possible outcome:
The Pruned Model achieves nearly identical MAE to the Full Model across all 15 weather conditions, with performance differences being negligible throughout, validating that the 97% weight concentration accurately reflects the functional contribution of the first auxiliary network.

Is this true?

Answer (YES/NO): NO